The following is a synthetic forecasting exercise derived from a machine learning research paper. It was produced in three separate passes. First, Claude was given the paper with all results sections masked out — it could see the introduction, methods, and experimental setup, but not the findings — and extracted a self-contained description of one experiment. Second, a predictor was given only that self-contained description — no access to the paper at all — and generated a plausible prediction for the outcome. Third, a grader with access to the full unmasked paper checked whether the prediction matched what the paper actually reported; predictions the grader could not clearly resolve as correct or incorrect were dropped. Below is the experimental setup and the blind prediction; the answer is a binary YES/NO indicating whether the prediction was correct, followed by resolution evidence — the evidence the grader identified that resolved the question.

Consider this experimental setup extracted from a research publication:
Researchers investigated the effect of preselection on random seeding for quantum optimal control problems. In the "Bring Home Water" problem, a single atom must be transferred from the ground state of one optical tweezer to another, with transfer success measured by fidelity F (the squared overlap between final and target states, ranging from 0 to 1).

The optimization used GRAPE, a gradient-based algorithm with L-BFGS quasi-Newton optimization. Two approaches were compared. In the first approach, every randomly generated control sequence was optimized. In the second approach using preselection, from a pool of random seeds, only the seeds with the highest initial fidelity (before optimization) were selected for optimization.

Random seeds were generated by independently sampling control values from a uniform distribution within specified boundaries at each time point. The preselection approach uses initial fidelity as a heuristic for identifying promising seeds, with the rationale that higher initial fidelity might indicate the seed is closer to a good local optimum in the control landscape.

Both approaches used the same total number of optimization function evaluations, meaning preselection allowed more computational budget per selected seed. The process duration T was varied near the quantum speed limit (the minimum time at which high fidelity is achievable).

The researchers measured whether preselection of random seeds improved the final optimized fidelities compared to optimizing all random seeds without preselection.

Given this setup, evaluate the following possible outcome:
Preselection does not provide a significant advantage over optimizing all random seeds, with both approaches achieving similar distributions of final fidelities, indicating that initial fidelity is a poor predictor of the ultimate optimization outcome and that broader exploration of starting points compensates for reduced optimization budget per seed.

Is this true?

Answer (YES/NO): NO